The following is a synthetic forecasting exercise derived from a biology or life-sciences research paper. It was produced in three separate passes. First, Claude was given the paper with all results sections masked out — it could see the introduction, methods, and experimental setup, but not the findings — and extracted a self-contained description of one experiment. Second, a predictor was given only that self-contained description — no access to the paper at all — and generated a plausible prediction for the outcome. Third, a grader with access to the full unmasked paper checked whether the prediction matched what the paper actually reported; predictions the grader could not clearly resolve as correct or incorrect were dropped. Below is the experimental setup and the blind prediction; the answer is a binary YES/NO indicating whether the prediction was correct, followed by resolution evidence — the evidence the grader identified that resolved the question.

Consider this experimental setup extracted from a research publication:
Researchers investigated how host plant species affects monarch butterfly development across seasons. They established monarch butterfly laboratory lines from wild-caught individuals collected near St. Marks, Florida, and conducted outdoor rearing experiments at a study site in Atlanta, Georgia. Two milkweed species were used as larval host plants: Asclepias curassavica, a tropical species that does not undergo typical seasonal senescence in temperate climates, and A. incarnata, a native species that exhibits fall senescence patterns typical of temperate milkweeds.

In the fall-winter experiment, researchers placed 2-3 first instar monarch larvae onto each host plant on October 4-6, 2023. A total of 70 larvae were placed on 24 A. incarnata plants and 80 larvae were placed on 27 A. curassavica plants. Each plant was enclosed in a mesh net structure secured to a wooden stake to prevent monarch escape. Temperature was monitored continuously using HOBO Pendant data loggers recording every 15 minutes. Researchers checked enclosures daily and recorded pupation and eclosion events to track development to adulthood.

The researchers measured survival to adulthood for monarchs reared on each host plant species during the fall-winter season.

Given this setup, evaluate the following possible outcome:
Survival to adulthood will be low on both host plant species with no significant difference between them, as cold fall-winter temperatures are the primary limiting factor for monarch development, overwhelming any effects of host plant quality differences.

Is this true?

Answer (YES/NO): NO